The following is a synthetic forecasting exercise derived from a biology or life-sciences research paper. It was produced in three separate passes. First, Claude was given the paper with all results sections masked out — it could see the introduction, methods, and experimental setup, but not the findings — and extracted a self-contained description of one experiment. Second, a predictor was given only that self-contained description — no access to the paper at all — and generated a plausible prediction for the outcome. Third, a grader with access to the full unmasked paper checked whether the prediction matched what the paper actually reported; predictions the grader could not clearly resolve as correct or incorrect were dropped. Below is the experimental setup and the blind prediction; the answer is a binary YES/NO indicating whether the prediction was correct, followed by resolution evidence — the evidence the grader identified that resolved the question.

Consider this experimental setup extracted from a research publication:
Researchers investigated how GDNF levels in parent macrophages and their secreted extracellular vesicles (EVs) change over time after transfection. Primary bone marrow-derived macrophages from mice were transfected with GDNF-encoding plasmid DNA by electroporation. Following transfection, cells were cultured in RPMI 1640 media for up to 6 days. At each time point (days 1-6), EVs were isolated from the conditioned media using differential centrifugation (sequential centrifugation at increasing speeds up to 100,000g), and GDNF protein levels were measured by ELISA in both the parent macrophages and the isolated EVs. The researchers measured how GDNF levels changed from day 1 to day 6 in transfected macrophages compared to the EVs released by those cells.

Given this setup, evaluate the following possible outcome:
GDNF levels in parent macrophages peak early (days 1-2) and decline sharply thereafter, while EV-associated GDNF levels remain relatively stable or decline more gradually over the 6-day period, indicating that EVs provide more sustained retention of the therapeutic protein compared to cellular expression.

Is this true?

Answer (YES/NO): NO